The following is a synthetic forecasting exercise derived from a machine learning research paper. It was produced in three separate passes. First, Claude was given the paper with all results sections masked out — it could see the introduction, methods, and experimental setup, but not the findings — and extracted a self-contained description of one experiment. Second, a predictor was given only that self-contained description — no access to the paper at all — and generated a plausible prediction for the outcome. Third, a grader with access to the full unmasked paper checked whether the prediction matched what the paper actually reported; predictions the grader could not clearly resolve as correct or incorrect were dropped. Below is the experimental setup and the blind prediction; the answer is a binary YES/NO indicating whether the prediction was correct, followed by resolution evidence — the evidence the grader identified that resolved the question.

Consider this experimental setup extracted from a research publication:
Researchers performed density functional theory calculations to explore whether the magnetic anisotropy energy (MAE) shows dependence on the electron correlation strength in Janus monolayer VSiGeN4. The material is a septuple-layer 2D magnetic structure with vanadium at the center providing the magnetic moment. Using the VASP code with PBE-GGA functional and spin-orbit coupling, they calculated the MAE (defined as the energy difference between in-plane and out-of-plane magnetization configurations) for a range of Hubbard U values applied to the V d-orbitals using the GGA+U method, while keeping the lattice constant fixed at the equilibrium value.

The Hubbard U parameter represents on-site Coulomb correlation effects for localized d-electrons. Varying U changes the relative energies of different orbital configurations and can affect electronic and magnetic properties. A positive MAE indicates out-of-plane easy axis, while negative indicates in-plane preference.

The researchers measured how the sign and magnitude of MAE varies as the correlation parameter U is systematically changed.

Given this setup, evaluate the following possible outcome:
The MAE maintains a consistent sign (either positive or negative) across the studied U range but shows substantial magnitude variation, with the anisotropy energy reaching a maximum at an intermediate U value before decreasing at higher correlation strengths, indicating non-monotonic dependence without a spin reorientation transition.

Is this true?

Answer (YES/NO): NO